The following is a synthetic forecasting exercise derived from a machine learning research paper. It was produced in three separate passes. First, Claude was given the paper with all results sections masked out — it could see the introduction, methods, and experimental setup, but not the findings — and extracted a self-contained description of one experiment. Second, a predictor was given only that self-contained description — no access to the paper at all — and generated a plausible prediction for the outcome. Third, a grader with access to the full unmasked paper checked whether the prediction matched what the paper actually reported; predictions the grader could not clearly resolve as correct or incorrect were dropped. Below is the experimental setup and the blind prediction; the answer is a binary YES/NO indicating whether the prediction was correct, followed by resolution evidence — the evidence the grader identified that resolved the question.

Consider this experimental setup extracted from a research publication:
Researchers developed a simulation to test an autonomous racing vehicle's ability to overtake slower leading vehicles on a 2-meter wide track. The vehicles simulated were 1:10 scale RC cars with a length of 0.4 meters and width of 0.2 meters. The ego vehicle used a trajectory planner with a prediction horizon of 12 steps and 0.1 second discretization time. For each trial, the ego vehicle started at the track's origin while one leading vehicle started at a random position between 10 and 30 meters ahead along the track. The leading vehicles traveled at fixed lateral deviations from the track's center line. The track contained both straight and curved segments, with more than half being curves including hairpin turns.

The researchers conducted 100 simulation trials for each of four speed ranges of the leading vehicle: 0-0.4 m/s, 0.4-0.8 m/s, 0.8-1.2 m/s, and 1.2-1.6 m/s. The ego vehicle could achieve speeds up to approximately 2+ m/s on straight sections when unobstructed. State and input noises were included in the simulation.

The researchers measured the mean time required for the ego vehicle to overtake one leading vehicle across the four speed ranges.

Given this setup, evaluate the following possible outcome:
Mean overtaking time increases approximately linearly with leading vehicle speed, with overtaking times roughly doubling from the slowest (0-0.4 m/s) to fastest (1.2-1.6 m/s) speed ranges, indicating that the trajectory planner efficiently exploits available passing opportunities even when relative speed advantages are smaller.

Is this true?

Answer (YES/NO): NO